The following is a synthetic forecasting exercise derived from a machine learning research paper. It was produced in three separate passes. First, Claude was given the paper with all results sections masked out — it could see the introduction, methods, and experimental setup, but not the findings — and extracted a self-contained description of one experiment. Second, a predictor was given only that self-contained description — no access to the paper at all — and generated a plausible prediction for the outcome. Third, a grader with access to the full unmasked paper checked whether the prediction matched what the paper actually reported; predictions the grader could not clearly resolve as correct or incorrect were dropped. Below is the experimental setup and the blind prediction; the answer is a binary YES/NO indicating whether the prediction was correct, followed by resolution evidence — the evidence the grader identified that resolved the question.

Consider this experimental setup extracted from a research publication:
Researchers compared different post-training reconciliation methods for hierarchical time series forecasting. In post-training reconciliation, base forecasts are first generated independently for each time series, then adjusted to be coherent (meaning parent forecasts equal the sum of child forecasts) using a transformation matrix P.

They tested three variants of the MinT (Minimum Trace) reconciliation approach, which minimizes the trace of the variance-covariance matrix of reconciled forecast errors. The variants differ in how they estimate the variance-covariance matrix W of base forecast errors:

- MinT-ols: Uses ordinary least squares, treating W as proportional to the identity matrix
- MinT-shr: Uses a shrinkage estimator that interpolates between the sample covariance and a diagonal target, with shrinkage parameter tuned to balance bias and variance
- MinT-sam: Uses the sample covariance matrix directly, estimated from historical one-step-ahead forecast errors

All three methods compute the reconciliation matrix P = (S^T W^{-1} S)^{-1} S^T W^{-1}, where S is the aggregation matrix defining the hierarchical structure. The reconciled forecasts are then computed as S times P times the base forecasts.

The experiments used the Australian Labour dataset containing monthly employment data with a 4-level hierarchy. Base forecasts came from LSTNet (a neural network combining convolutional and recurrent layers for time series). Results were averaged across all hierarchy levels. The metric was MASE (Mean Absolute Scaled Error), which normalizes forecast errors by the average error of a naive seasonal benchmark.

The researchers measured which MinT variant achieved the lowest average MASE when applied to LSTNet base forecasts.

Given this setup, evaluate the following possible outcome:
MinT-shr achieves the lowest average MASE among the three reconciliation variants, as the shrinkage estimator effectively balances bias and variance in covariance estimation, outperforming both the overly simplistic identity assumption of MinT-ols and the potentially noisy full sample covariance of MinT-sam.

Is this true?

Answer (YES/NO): YES